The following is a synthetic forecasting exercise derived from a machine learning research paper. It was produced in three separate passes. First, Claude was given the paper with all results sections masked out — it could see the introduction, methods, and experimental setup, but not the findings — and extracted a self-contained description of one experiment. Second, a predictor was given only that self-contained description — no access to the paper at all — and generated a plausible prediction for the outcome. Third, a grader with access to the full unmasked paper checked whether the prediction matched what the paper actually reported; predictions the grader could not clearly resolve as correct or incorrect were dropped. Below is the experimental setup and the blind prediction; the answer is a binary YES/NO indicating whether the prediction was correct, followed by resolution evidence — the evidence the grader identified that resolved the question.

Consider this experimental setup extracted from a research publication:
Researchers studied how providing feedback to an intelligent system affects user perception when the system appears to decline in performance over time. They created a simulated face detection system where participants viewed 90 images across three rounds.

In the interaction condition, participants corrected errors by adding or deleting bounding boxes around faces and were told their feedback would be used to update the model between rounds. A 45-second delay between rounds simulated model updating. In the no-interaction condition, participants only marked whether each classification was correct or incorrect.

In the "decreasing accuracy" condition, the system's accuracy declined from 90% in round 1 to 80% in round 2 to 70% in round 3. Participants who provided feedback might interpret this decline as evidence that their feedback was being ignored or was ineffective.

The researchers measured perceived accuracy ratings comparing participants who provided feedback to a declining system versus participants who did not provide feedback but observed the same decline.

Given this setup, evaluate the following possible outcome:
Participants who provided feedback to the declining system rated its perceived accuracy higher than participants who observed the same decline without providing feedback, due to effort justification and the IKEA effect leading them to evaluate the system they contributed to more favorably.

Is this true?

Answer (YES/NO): NO